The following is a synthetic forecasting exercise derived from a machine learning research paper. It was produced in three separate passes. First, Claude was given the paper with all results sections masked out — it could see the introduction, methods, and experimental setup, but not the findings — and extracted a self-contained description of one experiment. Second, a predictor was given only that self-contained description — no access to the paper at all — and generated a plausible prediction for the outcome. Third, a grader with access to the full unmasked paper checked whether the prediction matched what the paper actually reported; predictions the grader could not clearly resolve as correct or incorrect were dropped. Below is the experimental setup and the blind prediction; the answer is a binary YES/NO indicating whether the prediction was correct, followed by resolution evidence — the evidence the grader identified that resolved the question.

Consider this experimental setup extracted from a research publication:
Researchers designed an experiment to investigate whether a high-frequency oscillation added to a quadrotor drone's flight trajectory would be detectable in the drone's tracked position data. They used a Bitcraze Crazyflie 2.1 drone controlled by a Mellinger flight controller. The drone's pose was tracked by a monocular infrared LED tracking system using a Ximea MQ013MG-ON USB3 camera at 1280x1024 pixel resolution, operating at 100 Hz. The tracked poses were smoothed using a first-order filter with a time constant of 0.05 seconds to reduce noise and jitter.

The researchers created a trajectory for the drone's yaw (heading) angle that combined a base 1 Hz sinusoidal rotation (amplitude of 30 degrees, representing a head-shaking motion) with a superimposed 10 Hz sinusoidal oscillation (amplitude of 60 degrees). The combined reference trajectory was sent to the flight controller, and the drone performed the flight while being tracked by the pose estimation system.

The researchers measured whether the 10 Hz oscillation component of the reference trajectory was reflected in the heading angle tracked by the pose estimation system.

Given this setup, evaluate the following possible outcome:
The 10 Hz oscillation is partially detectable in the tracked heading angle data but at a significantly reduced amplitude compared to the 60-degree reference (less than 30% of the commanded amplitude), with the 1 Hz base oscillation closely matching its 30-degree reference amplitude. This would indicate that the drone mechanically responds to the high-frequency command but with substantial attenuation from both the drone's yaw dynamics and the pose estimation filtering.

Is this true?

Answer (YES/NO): NO